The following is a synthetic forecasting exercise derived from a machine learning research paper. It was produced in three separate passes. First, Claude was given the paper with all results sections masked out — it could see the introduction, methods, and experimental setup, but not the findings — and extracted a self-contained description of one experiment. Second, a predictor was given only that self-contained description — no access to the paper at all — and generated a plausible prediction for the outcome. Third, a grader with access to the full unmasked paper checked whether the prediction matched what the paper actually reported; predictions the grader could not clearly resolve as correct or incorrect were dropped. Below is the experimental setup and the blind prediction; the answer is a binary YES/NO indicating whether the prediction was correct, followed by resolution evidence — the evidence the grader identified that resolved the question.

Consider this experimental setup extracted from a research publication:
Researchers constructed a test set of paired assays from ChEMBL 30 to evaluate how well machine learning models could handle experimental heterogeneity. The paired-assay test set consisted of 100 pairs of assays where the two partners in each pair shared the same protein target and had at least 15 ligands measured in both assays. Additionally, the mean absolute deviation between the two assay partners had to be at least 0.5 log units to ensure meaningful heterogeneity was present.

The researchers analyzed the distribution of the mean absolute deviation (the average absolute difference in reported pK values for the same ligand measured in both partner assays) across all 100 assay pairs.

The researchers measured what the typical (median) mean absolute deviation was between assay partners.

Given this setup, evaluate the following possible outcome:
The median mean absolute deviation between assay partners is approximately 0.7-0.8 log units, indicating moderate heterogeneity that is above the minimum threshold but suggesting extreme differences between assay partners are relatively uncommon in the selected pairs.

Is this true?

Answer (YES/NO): NO